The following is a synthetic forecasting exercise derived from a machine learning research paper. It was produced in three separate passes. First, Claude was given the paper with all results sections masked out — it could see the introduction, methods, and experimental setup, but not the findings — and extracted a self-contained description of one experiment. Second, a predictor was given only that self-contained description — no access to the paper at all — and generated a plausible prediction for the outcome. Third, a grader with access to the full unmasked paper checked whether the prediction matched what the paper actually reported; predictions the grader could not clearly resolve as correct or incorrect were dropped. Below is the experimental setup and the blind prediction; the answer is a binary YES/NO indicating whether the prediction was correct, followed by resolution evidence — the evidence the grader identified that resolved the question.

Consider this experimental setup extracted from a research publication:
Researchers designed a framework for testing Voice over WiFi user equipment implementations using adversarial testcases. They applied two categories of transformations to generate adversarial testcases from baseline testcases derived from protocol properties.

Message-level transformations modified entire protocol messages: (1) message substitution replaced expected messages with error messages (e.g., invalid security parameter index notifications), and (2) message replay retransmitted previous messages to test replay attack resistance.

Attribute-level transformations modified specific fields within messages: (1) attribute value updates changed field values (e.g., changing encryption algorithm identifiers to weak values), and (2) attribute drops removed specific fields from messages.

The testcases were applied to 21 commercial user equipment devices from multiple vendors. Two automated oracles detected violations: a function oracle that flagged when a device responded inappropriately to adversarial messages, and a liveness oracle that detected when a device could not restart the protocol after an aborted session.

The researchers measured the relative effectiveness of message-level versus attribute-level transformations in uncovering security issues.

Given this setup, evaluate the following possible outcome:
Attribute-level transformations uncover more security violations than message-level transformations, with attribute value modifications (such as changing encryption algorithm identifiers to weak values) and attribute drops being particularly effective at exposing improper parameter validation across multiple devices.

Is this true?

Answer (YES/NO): YES